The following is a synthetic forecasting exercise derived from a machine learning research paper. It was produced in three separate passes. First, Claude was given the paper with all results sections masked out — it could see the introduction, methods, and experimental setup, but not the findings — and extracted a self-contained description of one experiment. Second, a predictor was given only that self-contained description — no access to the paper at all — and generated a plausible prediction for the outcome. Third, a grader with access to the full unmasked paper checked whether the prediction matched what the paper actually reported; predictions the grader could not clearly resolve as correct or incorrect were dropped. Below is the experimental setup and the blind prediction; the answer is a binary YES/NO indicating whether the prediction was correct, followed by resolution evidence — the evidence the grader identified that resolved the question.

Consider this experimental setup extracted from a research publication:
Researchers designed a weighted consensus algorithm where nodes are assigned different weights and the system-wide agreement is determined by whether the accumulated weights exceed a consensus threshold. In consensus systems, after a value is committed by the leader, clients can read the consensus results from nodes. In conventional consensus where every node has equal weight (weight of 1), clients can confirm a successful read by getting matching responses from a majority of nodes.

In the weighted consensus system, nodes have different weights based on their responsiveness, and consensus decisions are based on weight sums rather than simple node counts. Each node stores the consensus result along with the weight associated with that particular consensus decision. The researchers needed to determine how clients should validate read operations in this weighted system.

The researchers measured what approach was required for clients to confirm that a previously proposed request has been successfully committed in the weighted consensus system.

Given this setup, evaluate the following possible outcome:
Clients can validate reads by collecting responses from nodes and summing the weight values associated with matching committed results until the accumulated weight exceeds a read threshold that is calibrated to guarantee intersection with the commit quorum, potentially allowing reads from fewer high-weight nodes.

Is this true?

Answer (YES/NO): NO